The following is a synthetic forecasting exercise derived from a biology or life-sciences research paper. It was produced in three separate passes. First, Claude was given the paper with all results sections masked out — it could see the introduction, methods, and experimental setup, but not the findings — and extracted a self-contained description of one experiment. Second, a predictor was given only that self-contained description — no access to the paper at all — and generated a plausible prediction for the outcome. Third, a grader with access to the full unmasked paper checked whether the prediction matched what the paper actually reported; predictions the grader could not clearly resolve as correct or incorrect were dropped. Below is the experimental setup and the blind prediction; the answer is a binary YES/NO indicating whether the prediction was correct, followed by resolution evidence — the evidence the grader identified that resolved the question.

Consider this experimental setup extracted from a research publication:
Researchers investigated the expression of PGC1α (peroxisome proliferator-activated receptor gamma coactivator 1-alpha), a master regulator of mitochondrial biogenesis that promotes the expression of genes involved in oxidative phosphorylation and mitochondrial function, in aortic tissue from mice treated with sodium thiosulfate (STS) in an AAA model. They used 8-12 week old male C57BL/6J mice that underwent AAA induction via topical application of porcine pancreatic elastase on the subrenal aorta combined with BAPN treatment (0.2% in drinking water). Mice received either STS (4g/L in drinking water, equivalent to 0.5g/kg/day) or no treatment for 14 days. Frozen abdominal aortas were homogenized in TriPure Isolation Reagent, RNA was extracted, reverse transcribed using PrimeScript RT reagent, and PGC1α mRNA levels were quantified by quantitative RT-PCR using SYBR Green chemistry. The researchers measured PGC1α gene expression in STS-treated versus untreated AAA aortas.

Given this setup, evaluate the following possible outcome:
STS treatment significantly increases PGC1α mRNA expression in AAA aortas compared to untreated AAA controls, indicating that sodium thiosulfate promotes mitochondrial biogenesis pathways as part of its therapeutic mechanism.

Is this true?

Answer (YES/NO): NO